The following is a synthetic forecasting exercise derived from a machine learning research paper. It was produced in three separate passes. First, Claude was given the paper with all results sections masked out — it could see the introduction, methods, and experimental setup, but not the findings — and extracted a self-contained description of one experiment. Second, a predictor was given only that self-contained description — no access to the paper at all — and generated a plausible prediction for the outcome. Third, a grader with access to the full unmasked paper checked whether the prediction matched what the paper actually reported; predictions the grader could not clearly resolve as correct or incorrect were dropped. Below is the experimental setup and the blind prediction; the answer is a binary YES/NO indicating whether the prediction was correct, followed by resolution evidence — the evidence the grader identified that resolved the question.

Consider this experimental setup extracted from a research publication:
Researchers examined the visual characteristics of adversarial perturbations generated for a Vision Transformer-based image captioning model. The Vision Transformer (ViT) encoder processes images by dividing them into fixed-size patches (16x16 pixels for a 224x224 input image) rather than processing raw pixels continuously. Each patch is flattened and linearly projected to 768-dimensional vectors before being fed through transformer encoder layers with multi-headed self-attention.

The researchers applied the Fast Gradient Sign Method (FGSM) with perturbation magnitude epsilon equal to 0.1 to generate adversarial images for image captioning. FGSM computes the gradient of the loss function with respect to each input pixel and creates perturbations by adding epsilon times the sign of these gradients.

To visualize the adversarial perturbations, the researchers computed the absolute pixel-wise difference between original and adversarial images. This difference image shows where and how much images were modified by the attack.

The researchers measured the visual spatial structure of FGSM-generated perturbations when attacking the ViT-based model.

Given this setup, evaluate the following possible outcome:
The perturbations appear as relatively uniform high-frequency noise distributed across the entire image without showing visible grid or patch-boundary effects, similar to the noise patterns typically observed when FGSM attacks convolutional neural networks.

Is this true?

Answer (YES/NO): NO